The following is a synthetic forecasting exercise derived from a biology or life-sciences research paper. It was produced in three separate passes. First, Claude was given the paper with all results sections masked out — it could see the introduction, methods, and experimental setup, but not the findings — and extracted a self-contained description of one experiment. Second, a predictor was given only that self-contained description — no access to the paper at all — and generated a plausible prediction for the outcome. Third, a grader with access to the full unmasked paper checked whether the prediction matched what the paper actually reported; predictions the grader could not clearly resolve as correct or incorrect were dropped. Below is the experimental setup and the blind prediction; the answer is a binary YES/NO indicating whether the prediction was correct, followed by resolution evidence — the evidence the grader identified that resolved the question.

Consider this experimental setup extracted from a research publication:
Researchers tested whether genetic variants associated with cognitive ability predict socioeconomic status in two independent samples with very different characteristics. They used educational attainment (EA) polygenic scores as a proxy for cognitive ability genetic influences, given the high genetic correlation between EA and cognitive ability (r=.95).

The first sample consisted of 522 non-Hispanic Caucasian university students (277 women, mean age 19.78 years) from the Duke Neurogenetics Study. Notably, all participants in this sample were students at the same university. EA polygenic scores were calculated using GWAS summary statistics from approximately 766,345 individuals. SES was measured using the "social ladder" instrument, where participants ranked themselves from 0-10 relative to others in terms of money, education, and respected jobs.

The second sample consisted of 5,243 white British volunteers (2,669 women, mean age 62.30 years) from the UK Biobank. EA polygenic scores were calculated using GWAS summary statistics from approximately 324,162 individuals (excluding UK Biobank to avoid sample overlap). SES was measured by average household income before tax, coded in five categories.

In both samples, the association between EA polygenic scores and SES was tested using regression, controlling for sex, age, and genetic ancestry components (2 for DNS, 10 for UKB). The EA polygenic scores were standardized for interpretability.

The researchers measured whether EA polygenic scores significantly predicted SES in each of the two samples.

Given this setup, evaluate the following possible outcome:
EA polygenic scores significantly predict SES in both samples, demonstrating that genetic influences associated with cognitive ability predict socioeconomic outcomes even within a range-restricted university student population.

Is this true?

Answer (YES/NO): YES